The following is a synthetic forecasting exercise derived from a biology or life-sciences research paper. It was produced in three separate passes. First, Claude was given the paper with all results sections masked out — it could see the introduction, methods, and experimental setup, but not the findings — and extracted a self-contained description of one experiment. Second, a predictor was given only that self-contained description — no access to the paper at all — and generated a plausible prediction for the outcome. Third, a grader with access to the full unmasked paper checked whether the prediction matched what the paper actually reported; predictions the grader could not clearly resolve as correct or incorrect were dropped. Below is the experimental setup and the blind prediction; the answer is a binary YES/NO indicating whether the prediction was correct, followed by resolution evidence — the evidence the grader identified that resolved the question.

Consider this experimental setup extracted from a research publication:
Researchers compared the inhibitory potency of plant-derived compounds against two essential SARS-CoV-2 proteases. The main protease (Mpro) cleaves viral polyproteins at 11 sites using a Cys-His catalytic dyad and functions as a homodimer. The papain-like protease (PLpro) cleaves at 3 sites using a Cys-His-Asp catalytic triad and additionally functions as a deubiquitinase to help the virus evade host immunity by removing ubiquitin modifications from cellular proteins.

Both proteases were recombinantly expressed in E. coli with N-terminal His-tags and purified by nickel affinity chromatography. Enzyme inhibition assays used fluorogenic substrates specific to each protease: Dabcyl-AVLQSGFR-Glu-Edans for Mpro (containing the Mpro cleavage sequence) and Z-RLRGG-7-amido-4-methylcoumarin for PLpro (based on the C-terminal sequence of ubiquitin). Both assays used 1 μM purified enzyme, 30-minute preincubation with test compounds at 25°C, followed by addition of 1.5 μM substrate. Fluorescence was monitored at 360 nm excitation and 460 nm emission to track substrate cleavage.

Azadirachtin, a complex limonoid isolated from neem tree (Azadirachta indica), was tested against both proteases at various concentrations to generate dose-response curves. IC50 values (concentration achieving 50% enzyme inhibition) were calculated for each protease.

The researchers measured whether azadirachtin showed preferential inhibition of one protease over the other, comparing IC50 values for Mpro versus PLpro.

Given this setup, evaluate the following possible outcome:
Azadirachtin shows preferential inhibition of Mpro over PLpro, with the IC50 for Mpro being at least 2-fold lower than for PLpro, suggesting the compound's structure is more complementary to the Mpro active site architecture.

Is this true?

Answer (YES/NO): NO